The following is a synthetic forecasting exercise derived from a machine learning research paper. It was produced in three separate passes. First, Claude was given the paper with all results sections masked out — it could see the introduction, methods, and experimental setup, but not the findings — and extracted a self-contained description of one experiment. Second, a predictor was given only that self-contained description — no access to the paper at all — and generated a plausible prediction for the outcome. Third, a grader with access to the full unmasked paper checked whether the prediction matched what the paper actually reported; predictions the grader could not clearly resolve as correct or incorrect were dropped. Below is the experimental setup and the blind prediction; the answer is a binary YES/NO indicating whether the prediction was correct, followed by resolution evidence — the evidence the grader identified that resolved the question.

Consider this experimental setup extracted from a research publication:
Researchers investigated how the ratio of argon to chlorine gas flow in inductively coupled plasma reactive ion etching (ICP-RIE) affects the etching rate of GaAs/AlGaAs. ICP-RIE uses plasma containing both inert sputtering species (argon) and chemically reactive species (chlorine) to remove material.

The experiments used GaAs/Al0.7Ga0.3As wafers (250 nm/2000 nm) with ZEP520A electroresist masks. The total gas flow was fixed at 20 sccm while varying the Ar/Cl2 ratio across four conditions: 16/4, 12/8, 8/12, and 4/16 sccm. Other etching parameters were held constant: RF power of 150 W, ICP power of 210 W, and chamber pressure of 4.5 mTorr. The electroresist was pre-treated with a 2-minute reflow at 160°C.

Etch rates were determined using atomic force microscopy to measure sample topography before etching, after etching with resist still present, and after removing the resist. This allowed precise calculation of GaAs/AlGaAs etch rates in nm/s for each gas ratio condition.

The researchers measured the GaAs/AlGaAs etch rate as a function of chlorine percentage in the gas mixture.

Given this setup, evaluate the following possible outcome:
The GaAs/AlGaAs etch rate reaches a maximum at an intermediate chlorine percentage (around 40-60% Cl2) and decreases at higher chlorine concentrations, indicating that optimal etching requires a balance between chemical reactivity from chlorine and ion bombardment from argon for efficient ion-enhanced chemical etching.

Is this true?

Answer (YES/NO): NO